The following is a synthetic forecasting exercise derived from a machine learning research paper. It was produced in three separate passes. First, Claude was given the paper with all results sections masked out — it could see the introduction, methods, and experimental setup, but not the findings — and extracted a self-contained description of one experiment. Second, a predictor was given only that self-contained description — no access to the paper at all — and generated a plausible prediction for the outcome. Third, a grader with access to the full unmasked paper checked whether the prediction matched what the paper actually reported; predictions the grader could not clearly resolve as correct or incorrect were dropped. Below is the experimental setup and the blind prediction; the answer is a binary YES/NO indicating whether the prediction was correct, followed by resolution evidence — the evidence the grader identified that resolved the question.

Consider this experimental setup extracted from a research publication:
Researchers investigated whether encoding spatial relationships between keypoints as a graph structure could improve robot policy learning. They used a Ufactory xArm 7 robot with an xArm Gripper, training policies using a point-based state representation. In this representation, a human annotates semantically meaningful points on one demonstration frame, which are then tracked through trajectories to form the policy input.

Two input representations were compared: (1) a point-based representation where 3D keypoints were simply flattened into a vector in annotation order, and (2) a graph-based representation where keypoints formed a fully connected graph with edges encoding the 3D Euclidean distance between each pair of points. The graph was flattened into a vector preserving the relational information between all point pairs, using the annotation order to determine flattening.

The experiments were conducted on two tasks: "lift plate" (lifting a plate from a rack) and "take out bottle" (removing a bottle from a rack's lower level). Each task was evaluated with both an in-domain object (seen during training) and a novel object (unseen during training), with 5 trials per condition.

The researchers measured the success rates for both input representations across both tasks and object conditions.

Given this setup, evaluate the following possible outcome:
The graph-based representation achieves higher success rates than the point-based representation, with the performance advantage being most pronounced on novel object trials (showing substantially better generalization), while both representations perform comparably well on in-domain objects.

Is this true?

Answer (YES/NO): NO